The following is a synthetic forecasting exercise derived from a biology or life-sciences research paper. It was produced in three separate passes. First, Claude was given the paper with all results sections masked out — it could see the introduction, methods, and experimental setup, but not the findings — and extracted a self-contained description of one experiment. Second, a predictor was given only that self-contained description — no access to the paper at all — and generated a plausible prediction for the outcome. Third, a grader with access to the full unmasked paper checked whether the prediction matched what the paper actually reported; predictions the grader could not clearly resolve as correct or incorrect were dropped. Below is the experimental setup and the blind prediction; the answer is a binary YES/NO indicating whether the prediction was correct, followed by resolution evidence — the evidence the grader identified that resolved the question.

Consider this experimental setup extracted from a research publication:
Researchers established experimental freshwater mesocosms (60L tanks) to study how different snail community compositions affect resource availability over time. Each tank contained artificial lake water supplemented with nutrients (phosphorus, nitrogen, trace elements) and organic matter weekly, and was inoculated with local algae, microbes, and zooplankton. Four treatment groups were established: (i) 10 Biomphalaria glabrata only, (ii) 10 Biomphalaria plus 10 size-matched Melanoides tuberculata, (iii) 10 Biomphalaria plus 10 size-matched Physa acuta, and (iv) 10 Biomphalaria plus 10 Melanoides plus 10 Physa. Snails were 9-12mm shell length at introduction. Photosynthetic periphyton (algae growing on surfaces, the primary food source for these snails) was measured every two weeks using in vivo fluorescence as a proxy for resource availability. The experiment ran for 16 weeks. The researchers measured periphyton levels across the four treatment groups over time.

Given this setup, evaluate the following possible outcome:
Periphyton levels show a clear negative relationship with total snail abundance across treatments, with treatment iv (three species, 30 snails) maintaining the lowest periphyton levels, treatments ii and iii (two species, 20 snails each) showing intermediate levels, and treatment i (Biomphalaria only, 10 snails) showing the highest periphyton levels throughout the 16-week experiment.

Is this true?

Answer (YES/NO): NO